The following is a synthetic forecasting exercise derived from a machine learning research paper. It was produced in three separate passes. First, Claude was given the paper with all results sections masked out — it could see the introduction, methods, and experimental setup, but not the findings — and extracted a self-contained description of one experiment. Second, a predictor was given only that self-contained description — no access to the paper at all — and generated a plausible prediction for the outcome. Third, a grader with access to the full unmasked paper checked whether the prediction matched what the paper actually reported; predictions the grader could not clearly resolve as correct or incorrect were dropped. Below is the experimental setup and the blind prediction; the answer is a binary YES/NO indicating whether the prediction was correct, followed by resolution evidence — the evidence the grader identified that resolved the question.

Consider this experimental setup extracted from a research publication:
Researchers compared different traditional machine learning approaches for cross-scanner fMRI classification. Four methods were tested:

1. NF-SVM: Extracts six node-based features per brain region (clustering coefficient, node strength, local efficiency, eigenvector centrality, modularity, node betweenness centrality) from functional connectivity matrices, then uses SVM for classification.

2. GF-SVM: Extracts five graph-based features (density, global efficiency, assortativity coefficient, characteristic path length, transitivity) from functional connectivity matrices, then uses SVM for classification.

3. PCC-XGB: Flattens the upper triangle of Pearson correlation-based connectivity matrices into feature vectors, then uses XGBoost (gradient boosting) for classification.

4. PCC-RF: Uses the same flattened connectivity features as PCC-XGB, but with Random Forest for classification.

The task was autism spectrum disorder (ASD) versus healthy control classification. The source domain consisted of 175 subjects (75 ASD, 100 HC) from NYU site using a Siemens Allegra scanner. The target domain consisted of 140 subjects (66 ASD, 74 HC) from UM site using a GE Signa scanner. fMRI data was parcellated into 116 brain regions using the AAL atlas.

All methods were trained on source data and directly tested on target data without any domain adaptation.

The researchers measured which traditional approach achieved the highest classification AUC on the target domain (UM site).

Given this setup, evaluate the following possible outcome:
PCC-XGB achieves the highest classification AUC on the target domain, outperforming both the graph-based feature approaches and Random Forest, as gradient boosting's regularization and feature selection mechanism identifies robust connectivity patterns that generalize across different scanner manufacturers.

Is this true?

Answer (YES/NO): NO